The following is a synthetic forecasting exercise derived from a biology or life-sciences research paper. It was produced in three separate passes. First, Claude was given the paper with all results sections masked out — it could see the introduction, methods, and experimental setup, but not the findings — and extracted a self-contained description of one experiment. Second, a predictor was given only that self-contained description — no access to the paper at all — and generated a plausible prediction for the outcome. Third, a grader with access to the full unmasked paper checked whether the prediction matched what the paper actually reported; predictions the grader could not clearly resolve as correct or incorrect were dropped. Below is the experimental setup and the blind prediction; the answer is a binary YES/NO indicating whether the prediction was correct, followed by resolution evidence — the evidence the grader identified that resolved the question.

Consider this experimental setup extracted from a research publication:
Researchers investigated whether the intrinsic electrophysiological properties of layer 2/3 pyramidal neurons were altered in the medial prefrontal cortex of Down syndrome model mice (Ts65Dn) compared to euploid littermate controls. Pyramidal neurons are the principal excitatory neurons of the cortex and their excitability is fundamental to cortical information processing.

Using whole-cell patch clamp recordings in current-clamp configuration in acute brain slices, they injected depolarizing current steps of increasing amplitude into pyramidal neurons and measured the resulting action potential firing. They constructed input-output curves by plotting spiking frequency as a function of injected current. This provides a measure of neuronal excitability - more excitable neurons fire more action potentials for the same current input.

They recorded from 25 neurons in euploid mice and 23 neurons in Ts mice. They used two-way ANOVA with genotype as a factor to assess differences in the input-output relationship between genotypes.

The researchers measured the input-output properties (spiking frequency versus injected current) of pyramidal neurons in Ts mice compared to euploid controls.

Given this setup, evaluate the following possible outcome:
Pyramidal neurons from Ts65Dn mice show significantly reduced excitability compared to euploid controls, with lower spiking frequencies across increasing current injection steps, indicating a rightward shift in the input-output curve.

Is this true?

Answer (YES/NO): NO